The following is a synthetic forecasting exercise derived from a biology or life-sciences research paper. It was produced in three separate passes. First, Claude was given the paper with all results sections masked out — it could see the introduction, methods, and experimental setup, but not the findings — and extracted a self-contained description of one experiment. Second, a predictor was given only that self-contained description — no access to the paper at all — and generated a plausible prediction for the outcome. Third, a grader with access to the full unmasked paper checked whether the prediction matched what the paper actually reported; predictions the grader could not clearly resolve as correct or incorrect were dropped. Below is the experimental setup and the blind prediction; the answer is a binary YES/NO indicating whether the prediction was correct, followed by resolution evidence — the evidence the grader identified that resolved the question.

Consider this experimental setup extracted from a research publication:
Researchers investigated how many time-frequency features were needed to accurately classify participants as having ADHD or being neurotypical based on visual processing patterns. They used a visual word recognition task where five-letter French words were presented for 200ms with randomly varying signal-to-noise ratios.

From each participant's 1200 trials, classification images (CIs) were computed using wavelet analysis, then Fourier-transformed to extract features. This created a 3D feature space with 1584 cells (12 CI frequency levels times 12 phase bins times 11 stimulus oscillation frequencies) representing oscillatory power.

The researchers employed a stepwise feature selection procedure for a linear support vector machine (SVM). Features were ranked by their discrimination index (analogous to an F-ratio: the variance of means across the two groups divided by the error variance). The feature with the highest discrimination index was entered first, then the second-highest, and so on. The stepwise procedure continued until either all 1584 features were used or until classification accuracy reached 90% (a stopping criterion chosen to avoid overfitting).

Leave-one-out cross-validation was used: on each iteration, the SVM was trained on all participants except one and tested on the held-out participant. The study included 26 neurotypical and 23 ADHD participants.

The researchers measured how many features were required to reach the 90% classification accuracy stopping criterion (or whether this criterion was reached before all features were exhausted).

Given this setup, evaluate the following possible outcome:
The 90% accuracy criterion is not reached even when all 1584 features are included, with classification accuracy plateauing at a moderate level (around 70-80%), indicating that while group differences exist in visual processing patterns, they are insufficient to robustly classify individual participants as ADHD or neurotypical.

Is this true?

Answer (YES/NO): NO